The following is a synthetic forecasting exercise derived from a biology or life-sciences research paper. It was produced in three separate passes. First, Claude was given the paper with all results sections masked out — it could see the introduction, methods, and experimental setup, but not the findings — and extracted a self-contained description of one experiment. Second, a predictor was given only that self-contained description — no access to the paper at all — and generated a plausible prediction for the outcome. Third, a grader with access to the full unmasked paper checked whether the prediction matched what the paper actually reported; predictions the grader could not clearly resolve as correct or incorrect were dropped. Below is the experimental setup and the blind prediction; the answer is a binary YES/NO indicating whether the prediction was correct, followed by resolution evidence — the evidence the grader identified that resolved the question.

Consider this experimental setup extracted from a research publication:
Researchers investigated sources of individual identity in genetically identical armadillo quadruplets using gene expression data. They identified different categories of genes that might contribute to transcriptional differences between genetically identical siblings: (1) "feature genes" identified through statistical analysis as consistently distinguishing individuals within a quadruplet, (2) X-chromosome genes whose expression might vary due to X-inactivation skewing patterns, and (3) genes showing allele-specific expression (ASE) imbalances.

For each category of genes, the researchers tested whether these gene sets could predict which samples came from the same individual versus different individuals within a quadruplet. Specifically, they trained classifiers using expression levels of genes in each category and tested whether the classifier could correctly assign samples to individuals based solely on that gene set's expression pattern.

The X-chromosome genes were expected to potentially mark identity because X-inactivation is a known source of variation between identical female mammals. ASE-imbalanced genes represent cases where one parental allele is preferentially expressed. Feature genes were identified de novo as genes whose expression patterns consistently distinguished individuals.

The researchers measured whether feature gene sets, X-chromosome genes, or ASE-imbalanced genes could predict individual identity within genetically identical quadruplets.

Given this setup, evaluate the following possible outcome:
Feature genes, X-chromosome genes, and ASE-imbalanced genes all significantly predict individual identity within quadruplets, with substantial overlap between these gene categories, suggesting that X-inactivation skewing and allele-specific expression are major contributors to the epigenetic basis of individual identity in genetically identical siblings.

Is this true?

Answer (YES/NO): NO